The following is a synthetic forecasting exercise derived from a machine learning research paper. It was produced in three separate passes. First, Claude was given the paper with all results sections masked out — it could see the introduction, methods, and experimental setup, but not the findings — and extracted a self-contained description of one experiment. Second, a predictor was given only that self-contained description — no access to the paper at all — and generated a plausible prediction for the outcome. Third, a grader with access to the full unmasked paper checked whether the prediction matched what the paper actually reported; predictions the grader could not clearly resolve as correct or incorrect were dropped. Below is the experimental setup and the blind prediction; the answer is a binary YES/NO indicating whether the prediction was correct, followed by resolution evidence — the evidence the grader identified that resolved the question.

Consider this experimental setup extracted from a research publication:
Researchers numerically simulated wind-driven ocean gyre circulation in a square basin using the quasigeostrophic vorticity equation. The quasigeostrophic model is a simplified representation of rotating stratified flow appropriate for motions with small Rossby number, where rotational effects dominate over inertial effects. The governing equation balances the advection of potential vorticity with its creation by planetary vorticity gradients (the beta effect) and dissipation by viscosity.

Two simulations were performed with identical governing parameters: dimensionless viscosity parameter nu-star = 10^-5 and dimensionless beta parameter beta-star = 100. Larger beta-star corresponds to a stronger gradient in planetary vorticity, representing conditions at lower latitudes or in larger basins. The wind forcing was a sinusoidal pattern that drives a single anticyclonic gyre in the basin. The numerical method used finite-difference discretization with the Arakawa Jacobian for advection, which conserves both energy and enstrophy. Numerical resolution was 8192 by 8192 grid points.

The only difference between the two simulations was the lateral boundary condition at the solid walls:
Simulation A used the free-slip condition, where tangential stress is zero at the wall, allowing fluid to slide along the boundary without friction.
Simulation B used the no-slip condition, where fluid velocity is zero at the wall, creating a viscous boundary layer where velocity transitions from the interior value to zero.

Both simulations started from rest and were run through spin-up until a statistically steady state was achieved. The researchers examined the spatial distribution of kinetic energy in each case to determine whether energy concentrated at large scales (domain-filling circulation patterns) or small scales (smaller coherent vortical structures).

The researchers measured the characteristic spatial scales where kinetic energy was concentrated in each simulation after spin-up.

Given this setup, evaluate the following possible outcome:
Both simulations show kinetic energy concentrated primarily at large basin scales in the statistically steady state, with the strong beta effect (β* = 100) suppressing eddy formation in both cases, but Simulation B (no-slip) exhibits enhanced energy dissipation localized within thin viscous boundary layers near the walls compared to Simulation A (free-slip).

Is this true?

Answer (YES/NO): NO